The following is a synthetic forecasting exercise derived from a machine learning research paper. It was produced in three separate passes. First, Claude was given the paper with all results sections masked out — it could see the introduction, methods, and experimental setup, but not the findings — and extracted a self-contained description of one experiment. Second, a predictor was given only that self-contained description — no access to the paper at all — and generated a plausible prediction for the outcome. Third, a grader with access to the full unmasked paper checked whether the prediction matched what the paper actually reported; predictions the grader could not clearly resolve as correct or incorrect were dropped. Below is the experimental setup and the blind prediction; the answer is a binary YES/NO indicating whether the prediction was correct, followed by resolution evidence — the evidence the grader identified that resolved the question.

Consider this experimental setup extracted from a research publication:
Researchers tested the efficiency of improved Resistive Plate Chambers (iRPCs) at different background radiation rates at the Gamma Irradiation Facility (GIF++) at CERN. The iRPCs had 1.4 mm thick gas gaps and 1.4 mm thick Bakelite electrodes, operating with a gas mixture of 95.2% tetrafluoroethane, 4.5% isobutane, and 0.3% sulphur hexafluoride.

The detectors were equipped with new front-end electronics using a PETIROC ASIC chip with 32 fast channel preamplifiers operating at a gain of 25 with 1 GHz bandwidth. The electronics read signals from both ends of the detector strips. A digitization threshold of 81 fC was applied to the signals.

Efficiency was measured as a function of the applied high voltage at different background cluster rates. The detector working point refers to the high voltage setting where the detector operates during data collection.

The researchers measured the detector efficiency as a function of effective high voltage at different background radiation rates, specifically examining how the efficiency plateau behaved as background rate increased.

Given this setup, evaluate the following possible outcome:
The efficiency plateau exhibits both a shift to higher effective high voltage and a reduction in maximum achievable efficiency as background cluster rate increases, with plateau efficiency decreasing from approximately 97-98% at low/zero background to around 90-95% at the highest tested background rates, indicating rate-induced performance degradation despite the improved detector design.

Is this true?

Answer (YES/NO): NO